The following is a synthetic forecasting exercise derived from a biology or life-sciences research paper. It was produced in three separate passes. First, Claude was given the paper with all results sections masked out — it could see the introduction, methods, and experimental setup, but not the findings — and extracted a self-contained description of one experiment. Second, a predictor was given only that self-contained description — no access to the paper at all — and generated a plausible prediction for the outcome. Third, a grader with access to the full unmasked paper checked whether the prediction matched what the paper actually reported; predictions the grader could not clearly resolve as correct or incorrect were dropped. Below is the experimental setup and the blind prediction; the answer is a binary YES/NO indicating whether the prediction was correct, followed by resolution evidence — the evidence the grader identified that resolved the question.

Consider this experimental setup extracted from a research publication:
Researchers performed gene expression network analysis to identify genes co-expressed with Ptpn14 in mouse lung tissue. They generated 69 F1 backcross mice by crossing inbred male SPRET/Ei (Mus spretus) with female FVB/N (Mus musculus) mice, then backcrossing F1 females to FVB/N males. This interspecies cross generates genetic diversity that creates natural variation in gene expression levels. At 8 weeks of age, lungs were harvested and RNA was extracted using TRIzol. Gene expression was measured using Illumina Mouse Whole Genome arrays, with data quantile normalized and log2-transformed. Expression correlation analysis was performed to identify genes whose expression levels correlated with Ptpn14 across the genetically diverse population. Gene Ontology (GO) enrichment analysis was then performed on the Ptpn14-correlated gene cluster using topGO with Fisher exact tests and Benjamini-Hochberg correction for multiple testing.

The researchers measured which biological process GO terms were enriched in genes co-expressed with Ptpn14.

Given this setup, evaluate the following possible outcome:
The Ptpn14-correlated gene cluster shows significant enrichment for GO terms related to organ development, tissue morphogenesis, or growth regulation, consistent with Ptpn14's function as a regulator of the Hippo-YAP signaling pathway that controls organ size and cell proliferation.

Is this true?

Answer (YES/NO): NO